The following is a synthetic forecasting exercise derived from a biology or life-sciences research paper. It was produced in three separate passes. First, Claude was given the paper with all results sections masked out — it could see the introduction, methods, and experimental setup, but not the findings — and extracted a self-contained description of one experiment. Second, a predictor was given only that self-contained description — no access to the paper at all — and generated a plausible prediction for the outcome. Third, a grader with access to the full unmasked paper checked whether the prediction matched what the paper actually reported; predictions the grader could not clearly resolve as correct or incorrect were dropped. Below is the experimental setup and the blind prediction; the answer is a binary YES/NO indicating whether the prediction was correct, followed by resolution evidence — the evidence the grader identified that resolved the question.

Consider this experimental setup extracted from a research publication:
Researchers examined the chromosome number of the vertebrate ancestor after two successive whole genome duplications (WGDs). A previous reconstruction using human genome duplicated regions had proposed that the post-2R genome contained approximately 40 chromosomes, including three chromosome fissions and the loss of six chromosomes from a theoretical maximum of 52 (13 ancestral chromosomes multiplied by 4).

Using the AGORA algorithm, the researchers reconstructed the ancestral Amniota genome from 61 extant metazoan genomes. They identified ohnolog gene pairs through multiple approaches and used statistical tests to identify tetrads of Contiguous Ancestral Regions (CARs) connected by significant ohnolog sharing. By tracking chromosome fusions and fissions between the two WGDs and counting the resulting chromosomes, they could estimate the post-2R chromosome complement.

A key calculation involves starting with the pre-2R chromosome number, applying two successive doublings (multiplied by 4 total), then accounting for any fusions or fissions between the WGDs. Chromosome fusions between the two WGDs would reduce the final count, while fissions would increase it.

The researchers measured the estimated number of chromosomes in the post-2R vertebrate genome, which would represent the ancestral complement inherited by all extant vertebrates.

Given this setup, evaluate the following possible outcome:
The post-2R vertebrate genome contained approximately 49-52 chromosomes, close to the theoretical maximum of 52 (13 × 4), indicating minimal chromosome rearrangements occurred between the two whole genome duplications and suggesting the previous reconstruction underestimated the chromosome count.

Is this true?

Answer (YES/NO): NO